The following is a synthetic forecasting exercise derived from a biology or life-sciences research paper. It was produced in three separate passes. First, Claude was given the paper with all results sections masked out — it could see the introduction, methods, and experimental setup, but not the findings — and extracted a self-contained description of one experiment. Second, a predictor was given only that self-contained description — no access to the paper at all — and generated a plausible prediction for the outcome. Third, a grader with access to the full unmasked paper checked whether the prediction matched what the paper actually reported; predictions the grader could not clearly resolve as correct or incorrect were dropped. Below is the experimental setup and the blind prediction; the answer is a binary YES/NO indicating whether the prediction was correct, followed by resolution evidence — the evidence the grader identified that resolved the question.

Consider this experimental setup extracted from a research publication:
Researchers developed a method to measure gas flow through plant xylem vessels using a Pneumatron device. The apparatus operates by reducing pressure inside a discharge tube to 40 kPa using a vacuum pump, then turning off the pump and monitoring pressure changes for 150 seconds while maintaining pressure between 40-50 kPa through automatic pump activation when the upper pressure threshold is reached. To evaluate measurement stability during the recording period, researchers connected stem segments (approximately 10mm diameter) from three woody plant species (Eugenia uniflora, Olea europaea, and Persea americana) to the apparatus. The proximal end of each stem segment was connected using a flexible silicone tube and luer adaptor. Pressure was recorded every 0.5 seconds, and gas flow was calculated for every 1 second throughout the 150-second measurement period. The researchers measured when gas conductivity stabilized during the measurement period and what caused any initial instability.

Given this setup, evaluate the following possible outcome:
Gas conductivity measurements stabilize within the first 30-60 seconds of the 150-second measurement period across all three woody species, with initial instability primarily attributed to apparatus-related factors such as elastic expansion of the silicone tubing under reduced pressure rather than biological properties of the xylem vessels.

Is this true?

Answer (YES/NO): NO